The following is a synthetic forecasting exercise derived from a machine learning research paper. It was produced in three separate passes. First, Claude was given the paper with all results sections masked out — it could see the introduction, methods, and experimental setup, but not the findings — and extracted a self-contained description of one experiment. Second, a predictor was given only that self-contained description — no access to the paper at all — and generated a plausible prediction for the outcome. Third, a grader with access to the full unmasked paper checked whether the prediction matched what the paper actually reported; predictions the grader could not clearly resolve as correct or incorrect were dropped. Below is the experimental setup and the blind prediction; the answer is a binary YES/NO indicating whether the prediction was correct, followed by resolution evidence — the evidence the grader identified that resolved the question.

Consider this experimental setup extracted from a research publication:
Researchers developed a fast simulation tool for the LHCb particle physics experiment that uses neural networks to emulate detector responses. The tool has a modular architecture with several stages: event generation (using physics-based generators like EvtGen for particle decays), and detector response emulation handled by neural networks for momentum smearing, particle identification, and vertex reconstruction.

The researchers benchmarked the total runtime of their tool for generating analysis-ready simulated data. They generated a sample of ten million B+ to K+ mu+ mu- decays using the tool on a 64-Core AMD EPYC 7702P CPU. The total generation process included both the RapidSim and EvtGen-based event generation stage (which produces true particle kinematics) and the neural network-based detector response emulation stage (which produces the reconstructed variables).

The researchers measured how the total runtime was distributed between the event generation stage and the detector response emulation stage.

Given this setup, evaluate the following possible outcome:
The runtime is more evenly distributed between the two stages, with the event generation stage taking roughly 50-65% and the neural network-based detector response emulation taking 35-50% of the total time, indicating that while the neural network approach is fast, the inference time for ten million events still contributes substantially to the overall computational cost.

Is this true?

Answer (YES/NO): YES